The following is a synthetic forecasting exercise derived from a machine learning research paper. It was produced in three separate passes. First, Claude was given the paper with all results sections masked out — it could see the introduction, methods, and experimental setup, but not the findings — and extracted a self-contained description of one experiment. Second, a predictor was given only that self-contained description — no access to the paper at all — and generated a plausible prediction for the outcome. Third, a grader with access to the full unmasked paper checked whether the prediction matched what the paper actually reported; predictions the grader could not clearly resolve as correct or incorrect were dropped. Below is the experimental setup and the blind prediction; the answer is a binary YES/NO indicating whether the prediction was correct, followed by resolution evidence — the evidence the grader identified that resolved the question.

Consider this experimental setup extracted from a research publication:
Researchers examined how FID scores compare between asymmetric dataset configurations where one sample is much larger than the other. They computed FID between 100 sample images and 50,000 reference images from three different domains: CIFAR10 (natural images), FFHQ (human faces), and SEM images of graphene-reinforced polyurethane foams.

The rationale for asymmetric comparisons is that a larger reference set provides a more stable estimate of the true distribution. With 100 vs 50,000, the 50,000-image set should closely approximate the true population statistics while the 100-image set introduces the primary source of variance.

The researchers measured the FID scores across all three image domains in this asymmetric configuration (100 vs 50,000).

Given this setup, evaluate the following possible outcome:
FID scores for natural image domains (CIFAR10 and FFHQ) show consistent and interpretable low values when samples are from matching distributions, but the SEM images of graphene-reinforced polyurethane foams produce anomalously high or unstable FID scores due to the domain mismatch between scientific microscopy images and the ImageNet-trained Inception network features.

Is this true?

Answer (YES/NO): NO